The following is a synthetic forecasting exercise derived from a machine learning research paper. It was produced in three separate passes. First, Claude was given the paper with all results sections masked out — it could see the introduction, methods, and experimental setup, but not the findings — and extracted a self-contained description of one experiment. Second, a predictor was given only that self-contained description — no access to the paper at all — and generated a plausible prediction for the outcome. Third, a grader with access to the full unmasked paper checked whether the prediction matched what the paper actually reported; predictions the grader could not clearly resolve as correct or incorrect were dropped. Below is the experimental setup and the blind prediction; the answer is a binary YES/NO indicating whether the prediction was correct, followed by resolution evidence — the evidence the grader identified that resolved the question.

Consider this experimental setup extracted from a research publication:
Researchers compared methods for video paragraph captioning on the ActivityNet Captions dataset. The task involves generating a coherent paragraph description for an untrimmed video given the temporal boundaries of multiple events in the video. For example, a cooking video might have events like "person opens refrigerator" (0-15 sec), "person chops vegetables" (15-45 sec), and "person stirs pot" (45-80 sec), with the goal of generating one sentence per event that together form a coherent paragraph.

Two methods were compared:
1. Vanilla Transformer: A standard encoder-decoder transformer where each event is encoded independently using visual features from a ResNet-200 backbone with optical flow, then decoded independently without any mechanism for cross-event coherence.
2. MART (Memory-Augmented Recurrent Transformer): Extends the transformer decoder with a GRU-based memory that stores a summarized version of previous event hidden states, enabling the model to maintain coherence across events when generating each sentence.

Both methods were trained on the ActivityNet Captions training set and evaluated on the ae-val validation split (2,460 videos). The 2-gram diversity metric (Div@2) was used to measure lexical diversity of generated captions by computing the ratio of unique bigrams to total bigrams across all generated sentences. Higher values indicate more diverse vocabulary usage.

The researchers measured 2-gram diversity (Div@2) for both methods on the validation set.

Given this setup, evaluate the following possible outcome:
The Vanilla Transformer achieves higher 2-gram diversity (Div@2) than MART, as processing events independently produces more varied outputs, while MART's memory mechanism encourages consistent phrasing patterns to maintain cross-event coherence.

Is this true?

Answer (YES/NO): YES